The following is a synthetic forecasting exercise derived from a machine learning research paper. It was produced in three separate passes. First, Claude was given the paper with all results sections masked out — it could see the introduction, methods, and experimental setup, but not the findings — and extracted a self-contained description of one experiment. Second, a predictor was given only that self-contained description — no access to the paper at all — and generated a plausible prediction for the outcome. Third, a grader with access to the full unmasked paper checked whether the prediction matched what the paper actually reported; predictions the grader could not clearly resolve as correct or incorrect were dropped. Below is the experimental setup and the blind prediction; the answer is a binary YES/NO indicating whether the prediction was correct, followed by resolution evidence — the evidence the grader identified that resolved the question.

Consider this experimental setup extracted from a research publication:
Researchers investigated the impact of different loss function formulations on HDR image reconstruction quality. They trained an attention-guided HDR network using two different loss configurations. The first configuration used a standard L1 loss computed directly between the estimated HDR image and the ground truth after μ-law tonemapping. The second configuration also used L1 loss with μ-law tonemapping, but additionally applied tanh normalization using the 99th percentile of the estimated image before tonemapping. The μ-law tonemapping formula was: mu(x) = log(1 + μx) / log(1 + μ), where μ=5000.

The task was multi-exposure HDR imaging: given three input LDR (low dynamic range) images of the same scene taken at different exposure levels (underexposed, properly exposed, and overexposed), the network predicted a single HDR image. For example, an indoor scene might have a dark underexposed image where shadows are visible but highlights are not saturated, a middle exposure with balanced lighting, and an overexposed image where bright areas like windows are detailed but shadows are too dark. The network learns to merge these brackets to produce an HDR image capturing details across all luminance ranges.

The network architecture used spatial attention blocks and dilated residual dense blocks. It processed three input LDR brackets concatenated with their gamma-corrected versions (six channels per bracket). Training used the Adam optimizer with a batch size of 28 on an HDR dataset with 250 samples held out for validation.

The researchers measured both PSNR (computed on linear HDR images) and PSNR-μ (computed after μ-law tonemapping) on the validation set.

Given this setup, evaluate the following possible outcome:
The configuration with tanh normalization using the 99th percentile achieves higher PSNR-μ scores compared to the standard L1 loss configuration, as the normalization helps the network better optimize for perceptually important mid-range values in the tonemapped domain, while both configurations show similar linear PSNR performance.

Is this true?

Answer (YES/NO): NO